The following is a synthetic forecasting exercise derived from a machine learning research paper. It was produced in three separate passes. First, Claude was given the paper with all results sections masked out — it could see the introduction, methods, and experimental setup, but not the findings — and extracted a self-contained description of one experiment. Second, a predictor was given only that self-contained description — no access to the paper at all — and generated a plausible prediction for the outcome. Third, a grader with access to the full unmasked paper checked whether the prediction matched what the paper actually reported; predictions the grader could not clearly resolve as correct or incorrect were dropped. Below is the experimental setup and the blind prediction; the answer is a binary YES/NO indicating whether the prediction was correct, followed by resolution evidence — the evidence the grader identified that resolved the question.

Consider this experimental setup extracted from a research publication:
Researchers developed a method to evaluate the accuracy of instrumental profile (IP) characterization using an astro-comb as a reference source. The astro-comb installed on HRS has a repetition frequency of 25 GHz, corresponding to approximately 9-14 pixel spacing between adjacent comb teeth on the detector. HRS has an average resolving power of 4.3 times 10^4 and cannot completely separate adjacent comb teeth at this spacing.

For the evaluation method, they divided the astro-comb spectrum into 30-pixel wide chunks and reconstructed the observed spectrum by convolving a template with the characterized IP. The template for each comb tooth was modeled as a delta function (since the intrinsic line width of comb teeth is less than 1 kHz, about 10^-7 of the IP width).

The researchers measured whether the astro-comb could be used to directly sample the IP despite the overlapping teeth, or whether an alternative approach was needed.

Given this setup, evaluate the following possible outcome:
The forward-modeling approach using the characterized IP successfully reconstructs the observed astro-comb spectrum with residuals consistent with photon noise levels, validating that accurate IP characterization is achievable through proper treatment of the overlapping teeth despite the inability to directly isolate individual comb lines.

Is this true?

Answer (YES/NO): NO